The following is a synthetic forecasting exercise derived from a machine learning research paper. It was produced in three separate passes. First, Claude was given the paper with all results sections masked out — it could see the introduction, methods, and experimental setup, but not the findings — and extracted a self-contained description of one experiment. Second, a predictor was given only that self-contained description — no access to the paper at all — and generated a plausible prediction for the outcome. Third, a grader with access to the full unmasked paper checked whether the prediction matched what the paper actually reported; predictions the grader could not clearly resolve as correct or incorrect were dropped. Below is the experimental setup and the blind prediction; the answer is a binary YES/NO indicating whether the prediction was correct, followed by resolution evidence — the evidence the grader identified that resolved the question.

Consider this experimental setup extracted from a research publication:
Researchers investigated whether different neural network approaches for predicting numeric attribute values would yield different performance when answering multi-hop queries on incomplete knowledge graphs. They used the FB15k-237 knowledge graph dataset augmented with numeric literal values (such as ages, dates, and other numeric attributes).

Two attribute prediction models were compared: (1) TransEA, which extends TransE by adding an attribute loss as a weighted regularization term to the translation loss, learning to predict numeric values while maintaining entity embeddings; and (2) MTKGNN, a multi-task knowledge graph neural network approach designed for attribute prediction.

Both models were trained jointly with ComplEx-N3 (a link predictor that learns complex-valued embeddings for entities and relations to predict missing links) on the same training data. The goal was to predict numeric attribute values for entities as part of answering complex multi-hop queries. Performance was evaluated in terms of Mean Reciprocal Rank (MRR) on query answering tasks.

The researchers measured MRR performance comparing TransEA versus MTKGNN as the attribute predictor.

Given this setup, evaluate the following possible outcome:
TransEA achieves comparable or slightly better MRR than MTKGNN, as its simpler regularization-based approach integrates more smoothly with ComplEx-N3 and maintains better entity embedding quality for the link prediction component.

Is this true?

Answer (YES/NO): NO